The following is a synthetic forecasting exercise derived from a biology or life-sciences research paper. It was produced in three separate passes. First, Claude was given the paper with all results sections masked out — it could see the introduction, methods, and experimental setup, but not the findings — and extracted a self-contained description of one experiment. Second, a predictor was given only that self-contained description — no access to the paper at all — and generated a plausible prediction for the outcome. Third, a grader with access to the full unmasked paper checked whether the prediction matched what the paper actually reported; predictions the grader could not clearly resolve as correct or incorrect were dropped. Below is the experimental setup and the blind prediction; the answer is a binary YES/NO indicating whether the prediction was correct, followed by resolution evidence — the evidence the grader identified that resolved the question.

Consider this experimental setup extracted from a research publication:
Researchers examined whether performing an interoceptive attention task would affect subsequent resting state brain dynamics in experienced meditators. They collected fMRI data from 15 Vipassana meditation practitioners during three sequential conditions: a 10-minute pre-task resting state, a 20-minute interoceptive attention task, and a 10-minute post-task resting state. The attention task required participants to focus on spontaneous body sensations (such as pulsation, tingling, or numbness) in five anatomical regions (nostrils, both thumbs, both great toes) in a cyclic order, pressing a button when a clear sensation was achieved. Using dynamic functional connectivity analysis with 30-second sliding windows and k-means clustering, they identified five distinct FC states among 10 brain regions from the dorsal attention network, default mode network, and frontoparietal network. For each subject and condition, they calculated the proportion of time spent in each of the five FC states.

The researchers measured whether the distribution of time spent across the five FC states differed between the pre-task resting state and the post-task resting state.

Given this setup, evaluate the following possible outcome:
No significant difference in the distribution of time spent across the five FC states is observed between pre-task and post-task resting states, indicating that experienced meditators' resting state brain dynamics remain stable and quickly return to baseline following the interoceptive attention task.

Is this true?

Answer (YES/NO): NO